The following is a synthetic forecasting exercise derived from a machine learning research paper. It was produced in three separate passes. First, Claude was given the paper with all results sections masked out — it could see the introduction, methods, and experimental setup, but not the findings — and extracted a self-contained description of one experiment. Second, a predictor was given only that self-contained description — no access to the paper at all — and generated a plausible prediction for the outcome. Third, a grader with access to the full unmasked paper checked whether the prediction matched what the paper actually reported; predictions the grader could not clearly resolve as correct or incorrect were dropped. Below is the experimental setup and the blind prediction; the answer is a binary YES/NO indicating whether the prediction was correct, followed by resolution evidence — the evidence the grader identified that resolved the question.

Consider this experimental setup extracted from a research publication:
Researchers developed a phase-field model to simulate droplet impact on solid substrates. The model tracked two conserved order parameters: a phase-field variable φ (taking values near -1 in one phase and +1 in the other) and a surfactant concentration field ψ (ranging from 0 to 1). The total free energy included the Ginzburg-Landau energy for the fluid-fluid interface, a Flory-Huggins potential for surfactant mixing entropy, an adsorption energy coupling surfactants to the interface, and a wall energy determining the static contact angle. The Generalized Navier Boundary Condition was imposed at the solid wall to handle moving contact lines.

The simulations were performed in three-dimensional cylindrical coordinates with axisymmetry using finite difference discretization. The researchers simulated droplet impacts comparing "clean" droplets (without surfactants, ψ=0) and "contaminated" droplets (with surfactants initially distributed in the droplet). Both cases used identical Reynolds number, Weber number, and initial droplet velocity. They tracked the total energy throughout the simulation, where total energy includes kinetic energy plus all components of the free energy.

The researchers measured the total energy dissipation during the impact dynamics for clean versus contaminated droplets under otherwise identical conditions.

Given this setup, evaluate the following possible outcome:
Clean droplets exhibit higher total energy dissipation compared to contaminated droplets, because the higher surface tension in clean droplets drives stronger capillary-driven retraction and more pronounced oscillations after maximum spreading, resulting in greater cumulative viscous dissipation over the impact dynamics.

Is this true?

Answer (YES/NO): YES